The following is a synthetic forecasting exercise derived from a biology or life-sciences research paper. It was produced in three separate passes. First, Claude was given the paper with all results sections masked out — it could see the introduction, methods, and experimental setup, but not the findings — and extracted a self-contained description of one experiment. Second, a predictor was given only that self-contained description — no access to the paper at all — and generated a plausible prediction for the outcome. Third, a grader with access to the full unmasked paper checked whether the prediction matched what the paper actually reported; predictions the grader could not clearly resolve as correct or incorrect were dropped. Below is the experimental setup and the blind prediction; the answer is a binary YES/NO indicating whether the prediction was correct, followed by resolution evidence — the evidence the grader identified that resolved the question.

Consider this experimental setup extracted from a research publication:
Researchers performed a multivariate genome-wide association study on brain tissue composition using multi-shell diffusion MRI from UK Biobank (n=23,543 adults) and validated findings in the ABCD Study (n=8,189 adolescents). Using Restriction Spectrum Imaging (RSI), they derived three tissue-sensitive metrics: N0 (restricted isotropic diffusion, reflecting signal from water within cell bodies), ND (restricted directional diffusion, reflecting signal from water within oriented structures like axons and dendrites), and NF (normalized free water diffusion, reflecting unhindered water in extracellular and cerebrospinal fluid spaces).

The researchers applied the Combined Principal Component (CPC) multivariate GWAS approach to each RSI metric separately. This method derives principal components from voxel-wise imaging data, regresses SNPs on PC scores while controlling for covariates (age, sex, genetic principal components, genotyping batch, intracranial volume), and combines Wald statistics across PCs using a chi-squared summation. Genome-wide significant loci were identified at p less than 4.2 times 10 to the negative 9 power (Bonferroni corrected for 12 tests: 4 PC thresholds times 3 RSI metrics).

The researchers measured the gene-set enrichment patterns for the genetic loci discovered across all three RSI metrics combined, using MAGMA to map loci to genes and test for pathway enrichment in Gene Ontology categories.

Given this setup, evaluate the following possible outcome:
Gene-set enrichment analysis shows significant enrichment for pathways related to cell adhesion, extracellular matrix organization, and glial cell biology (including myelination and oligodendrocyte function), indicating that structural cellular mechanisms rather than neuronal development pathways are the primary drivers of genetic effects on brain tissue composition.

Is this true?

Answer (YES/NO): NO